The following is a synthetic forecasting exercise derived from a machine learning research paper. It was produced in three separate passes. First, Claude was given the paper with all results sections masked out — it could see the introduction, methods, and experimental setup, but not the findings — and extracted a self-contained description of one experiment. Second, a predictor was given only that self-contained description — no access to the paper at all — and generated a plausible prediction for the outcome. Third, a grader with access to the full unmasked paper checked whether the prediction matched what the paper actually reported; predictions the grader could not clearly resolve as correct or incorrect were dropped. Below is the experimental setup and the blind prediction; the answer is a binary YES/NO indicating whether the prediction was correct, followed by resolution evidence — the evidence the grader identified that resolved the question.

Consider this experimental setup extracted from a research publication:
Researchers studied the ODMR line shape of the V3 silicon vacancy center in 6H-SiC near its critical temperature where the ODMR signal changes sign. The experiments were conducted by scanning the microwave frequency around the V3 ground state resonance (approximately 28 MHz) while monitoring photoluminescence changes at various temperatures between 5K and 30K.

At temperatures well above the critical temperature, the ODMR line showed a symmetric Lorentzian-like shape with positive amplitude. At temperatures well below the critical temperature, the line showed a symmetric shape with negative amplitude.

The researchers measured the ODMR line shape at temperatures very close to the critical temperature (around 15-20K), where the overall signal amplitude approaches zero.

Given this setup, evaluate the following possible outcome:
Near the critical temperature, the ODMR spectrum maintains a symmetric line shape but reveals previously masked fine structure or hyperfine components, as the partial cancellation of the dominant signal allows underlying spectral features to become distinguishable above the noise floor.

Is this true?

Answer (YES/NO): NO